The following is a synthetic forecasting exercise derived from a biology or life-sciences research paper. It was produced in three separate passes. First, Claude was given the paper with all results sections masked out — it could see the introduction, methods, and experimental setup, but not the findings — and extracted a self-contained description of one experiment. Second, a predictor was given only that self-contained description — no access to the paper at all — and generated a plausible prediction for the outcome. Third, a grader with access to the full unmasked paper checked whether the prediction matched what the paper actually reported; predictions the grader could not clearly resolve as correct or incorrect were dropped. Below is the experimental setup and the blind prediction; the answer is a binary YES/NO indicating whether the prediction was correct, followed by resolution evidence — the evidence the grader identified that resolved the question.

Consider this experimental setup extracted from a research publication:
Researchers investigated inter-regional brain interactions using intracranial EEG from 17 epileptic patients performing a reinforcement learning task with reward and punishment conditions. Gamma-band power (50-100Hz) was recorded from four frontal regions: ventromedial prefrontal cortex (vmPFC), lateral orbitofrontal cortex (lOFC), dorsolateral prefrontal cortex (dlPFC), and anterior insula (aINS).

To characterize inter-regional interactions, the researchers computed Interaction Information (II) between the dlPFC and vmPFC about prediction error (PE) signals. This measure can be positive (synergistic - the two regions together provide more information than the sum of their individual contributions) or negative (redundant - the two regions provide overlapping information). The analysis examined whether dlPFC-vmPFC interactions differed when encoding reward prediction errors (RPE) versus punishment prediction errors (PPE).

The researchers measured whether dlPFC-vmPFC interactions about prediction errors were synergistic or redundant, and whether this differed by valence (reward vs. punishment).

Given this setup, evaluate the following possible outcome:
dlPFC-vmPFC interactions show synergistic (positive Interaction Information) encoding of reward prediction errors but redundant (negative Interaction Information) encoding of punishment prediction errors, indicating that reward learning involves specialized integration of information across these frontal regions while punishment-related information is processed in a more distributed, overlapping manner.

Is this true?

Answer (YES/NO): NO